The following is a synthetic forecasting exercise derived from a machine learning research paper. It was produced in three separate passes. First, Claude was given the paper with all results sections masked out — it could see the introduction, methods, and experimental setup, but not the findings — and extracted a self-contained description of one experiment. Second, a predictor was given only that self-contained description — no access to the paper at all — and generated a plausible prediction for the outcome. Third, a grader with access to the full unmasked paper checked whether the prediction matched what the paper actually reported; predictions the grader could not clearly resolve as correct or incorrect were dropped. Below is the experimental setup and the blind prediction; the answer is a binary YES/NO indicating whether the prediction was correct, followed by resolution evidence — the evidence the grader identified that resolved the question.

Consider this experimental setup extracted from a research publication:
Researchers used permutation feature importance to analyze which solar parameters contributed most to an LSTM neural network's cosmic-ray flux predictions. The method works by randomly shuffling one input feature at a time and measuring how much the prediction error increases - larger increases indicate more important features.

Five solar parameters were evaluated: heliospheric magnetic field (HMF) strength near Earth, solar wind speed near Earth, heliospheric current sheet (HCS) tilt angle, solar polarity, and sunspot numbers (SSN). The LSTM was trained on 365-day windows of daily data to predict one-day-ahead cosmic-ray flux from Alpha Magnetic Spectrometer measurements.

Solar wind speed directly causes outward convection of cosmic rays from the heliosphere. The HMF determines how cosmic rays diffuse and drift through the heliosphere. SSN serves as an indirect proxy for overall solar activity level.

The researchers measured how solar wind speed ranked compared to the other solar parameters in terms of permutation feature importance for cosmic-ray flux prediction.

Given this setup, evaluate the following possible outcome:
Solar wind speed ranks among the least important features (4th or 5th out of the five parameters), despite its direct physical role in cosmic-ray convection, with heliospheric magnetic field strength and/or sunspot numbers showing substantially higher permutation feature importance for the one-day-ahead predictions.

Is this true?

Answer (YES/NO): NO